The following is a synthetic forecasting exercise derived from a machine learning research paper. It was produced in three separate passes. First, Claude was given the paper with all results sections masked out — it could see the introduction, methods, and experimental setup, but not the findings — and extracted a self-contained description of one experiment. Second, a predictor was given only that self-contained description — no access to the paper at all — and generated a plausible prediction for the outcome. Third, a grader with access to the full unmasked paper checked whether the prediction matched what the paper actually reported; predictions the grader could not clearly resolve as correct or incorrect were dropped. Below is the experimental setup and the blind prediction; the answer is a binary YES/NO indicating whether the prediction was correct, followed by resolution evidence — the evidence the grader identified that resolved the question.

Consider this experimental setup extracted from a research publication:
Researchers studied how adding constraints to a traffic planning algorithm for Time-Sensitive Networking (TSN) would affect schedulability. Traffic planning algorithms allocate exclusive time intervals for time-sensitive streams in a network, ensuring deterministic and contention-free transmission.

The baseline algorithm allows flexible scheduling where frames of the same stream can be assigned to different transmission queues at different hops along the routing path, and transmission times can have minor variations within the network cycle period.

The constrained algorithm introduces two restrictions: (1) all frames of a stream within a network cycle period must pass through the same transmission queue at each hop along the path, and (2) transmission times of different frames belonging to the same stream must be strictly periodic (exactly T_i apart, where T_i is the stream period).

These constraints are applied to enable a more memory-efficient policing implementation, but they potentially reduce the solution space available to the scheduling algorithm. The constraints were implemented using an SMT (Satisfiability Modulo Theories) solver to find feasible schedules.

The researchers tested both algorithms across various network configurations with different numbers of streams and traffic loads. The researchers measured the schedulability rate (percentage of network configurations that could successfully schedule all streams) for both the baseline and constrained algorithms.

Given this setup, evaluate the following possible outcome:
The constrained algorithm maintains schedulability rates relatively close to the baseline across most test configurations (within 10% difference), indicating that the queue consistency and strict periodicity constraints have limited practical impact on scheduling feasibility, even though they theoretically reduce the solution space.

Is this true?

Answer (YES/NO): YES